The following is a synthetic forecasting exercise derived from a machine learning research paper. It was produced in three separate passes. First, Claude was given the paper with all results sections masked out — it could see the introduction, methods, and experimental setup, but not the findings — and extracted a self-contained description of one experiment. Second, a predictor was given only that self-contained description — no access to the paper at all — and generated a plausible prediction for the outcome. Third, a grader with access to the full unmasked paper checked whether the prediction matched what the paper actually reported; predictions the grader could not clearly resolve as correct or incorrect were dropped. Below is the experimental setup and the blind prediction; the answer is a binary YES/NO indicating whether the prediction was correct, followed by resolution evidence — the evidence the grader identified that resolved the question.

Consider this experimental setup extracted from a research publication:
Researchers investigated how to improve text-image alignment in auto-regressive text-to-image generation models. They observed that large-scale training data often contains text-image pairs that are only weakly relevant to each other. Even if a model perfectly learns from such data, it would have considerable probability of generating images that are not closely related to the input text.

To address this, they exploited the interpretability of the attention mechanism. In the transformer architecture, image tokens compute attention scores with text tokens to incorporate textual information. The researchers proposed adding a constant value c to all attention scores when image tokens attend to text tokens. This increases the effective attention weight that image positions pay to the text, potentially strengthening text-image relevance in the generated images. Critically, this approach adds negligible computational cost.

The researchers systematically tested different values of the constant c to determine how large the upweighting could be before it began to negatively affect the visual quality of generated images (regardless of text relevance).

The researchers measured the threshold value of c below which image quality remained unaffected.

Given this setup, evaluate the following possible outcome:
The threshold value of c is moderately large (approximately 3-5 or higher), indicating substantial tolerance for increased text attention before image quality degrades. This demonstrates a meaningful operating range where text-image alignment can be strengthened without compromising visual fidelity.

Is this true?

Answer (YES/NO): NO